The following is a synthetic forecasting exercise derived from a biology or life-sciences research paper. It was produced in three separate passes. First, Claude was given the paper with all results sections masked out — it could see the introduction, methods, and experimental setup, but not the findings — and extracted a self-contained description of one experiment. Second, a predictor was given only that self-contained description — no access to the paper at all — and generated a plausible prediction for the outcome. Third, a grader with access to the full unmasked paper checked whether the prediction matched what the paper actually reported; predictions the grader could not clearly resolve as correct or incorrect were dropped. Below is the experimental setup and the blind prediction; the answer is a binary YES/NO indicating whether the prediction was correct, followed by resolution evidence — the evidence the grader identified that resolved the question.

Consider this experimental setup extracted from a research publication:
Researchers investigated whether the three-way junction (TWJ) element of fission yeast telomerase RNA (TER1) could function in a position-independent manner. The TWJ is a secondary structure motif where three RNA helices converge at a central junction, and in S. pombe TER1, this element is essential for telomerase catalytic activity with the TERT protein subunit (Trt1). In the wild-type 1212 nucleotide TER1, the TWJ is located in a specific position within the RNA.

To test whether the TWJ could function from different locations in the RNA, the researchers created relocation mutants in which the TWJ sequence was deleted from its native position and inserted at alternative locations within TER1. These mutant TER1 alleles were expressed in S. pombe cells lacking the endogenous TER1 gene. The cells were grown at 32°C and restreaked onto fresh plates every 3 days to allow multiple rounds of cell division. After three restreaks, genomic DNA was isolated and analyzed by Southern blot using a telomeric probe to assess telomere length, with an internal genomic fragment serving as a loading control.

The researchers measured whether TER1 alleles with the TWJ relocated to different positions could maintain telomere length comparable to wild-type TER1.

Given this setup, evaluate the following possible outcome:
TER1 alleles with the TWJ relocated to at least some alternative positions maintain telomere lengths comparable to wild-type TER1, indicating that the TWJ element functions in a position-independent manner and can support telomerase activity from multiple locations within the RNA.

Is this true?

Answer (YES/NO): YES